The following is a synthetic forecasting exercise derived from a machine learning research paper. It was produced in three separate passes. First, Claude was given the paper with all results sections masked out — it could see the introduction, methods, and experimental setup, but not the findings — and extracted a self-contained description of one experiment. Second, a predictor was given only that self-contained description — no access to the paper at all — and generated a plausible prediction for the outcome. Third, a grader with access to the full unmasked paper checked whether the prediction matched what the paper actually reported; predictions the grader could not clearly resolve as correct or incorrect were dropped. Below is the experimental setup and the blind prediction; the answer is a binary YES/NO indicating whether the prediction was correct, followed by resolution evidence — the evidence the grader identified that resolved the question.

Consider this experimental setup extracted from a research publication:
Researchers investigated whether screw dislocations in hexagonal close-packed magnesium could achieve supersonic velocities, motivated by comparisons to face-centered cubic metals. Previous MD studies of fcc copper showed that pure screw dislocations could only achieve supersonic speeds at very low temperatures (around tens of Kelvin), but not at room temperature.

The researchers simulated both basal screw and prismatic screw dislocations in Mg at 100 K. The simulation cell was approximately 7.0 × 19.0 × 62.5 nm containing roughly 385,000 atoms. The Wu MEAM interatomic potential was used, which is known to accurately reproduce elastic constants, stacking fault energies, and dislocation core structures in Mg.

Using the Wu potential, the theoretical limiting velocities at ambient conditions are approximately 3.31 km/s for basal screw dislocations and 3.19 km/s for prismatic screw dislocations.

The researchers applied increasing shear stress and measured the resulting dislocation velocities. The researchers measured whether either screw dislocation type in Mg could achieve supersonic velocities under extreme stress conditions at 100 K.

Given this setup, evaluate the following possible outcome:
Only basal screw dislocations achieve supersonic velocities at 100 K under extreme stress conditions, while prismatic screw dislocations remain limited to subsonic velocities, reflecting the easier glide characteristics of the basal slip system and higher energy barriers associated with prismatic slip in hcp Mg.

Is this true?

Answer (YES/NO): NO